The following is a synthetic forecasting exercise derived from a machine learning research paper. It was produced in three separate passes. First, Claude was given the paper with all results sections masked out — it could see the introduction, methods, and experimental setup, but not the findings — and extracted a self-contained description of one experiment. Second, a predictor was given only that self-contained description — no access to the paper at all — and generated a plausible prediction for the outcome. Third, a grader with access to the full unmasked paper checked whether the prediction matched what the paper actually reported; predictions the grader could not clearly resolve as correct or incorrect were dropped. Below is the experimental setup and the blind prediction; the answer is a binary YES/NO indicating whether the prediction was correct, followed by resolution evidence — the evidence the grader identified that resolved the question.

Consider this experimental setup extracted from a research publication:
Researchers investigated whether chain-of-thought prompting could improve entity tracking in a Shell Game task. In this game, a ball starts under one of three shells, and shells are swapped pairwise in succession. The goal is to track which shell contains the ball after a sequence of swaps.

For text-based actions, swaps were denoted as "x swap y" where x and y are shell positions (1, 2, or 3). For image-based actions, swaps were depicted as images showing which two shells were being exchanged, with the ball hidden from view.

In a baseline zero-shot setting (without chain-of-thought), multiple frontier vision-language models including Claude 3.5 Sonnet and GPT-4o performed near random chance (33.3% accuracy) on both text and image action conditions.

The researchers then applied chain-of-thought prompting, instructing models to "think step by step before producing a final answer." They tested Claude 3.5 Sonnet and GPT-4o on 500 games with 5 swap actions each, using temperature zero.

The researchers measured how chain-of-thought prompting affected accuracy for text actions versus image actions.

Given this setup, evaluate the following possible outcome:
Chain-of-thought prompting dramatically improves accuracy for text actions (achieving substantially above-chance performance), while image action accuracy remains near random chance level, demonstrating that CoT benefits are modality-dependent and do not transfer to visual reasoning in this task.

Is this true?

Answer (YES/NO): NO